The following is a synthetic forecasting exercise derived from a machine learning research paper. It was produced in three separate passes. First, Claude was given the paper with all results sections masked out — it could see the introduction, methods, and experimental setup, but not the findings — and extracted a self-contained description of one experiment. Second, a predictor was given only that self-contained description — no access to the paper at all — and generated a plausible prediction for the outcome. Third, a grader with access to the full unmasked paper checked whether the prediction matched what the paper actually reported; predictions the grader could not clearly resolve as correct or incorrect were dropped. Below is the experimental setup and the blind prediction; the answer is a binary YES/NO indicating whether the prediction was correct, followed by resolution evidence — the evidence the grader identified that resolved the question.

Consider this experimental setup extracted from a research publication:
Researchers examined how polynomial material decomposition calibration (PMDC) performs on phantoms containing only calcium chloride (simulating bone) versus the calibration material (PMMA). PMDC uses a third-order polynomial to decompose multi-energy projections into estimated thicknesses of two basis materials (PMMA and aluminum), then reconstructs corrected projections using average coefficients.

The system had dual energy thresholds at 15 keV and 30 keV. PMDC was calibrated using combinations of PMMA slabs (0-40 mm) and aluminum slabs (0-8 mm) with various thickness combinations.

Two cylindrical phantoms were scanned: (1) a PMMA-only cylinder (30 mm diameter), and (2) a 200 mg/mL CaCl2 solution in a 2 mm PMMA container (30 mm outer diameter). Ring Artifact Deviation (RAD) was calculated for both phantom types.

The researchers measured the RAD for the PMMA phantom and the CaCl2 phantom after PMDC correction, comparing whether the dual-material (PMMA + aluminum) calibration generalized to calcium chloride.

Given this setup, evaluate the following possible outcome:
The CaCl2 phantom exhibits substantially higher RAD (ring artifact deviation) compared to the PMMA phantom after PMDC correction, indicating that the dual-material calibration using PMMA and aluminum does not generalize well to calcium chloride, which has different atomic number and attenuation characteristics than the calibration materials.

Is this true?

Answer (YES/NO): NO